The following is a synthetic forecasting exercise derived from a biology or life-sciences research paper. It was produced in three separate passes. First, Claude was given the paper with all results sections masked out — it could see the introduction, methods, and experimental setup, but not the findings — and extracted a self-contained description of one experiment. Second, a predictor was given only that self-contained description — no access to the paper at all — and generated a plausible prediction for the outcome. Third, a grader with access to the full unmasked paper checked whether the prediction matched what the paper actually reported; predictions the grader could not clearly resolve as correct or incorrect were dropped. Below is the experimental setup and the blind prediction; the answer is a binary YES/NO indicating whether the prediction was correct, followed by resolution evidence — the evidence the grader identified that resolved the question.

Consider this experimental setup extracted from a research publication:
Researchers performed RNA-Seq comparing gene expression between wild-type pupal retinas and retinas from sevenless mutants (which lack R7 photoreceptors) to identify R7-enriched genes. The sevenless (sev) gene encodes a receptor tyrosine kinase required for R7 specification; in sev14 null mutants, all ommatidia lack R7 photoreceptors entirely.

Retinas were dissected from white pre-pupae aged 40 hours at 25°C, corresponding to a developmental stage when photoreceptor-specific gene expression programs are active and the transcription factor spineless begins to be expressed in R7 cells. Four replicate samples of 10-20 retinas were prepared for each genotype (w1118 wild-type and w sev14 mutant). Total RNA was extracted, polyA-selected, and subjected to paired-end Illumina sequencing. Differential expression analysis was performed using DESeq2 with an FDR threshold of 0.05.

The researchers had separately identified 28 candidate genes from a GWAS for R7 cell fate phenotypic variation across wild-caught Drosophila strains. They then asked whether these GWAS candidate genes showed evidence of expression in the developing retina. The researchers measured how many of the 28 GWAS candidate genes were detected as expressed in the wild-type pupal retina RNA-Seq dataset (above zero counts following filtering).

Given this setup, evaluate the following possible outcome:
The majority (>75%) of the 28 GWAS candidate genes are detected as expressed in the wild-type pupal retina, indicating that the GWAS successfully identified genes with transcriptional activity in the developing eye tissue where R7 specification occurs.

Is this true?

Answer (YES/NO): YES